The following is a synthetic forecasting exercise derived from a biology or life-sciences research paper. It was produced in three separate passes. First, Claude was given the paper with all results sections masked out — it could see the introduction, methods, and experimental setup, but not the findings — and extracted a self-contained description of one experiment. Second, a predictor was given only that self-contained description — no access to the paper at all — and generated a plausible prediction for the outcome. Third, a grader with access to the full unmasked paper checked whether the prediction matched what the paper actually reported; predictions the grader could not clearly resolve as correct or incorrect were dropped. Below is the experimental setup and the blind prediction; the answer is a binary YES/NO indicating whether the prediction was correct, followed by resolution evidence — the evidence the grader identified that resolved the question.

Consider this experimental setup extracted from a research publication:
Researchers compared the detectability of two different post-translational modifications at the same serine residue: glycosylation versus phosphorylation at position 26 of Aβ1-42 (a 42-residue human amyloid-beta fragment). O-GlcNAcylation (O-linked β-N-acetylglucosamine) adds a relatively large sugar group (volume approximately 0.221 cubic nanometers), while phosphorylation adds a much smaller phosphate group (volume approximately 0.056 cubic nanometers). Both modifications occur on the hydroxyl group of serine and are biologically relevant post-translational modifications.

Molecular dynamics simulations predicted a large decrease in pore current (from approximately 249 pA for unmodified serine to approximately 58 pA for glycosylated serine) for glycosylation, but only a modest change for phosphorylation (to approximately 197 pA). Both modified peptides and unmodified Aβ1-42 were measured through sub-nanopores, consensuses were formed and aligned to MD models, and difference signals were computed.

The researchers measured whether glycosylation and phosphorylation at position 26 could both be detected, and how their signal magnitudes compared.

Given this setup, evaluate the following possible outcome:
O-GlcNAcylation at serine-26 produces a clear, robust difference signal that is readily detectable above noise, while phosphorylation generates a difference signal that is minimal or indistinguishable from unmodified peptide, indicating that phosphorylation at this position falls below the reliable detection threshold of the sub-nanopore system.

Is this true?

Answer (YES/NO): NO